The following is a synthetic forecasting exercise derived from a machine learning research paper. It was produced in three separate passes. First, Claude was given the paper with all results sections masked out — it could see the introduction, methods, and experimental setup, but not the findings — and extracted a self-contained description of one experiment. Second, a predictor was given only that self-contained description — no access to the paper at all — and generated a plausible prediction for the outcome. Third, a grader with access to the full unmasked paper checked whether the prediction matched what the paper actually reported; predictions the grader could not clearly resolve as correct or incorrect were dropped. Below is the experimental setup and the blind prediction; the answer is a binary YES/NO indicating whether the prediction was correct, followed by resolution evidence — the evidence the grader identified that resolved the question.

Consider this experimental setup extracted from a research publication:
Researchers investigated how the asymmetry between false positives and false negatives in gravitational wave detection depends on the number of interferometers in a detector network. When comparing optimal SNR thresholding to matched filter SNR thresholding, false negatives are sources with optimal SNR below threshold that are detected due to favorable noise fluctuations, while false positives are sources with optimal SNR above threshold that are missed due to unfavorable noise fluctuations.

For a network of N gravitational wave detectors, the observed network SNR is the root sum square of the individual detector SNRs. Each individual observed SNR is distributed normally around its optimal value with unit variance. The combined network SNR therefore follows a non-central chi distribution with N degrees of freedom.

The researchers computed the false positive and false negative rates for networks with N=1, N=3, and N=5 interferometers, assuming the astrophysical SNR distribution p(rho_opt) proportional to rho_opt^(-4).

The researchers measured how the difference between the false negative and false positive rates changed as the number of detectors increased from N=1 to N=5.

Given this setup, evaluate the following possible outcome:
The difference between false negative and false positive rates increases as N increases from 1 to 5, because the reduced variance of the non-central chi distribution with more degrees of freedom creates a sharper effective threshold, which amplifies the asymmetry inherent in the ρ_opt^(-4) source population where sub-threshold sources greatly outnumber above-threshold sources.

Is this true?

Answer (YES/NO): YES